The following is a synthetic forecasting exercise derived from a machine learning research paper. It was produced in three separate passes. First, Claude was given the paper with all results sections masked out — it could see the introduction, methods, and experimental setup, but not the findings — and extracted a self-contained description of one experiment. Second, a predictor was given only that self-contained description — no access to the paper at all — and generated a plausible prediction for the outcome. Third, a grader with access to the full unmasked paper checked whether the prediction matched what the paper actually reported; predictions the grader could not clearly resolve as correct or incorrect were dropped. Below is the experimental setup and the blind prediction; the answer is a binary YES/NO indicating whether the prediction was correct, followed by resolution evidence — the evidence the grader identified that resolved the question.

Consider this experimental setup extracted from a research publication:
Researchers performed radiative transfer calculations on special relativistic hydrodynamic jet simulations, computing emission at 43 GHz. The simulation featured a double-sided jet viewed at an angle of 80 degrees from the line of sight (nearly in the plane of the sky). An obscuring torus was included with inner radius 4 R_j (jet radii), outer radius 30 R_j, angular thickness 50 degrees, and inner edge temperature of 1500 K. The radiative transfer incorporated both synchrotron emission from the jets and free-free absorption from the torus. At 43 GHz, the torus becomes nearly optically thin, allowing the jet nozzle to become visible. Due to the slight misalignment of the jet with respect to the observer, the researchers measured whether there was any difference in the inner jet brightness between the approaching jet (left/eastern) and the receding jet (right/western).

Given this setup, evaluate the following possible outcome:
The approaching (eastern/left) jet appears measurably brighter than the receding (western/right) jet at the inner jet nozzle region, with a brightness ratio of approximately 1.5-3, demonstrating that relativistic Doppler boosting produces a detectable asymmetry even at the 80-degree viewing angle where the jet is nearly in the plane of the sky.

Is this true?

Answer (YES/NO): NO